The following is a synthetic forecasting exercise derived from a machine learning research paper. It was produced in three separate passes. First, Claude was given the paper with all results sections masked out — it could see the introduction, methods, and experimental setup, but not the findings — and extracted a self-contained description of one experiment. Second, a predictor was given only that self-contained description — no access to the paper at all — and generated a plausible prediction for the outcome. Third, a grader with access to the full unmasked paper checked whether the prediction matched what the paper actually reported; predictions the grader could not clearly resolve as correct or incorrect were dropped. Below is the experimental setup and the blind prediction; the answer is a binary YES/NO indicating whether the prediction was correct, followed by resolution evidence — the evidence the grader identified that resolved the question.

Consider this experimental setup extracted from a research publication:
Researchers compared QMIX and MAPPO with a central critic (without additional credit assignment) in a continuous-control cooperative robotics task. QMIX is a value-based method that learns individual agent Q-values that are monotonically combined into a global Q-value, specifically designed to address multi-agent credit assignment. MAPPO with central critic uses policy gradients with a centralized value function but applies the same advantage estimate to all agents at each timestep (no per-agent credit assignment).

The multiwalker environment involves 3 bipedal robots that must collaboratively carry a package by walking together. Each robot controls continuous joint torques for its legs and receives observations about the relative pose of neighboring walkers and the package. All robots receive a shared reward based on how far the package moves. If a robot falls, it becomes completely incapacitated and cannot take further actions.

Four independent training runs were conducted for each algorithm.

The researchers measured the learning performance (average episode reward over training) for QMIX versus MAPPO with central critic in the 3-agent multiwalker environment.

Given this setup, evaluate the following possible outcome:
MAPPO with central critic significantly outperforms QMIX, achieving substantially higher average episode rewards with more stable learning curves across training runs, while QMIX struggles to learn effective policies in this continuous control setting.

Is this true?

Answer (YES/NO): YES